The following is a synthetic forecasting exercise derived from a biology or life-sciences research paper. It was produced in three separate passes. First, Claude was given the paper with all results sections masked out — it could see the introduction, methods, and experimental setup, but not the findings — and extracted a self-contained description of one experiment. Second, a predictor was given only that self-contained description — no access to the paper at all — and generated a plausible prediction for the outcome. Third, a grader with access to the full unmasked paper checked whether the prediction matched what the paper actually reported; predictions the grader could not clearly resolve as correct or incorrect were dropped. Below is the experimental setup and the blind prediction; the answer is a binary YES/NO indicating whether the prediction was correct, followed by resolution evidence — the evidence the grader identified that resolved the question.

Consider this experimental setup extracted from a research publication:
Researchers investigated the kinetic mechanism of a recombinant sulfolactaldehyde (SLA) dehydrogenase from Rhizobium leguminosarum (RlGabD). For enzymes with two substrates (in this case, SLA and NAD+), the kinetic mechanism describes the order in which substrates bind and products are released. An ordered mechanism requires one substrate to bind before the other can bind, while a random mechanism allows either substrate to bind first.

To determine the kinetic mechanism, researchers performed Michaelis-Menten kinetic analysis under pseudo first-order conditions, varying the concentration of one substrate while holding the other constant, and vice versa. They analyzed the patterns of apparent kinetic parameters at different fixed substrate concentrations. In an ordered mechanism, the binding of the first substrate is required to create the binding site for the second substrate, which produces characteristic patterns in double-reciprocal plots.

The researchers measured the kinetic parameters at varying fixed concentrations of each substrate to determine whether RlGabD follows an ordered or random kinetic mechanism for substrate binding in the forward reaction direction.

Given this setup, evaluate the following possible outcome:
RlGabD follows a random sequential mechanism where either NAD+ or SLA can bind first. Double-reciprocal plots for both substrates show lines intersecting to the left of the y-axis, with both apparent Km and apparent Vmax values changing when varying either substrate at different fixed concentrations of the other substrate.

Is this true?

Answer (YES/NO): NO